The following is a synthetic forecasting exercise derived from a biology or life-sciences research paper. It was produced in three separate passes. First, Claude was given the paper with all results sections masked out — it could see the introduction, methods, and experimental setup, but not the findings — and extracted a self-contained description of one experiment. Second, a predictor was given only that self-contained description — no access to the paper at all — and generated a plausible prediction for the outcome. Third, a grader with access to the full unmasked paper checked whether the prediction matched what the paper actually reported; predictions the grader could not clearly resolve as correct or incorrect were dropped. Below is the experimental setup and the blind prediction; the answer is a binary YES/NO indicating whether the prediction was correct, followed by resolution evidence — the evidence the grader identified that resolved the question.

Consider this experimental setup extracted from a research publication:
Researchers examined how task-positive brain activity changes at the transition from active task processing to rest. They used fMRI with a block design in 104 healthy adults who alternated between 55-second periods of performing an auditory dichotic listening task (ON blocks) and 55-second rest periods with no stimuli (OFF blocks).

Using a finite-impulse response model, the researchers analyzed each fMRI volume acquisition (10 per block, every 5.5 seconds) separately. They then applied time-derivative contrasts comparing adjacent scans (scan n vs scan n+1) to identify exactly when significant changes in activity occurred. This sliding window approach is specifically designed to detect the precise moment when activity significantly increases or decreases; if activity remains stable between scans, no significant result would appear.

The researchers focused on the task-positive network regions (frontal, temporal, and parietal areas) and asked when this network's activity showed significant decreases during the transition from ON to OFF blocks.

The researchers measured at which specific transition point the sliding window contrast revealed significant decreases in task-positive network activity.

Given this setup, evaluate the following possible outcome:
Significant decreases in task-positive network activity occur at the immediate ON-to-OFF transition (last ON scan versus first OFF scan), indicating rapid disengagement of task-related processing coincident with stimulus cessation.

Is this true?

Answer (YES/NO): YES